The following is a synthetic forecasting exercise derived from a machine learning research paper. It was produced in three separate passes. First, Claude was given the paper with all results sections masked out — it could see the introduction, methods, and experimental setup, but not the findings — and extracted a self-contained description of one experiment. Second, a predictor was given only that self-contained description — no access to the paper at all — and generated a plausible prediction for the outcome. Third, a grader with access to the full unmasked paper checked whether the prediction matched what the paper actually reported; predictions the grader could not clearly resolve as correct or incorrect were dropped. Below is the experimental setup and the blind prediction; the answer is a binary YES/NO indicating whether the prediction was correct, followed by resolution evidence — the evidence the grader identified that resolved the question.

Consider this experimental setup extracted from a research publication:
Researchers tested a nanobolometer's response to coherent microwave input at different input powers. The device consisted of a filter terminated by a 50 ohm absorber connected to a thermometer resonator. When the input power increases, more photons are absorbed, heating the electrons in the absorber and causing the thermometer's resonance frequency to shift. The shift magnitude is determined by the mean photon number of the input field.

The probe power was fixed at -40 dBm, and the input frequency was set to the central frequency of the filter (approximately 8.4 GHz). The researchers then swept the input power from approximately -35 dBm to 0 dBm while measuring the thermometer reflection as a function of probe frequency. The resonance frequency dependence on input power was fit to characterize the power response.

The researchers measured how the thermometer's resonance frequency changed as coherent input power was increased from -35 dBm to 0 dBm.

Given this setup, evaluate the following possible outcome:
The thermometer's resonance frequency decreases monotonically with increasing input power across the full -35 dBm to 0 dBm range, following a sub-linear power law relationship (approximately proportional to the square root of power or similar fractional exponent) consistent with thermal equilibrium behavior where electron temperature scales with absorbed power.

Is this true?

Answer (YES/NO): NO